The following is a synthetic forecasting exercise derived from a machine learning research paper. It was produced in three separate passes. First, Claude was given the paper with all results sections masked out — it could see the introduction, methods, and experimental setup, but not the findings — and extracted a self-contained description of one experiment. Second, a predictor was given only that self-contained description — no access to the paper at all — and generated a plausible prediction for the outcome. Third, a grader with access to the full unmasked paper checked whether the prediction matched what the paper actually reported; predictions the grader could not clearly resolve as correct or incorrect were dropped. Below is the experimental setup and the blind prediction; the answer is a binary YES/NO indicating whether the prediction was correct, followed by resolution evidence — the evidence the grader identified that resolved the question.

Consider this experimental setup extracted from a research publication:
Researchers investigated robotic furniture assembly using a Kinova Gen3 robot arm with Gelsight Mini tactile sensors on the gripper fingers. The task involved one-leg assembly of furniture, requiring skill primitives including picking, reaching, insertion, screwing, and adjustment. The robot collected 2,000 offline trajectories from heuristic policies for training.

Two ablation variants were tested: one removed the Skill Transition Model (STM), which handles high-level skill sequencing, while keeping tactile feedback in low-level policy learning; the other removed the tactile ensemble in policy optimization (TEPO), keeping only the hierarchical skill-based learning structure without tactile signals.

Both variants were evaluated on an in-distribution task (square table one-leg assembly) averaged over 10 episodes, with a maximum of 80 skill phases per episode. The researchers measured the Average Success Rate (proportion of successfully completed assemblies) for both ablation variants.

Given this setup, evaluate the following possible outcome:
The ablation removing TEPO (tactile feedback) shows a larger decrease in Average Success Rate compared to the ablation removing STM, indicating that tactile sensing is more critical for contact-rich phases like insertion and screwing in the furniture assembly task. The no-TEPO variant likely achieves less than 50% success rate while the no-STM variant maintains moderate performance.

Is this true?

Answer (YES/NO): NO